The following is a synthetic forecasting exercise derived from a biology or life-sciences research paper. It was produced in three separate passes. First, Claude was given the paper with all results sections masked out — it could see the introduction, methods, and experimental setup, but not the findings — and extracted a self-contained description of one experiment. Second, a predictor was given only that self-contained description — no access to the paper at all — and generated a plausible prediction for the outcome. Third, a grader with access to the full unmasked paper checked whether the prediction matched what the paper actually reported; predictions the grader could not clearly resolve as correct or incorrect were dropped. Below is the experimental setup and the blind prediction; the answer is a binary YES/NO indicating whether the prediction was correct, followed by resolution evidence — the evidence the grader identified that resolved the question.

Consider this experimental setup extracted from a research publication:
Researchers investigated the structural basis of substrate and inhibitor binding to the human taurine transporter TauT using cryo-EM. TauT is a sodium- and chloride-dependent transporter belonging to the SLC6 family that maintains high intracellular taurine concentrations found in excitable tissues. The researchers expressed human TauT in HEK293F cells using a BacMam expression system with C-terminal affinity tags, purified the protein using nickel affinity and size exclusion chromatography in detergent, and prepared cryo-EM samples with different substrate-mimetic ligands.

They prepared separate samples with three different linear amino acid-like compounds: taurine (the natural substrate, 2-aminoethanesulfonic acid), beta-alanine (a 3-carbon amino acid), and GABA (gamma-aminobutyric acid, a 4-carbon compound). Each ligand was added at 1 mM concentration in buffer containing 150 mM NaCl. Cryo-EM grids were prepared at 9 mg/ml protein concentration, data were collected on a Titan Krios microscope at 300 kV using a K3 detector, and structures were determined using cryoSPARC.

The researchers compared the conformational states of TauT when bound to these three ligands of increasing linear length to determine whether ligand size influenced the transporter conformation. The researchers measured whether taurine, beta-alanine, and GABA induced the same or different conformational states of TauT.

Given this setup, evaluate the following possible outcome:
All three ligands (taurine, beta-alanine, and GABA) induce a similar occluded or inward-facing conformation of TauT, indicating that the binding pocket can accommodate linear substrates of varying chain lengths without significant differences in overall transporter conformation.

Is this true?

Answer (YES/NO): YES